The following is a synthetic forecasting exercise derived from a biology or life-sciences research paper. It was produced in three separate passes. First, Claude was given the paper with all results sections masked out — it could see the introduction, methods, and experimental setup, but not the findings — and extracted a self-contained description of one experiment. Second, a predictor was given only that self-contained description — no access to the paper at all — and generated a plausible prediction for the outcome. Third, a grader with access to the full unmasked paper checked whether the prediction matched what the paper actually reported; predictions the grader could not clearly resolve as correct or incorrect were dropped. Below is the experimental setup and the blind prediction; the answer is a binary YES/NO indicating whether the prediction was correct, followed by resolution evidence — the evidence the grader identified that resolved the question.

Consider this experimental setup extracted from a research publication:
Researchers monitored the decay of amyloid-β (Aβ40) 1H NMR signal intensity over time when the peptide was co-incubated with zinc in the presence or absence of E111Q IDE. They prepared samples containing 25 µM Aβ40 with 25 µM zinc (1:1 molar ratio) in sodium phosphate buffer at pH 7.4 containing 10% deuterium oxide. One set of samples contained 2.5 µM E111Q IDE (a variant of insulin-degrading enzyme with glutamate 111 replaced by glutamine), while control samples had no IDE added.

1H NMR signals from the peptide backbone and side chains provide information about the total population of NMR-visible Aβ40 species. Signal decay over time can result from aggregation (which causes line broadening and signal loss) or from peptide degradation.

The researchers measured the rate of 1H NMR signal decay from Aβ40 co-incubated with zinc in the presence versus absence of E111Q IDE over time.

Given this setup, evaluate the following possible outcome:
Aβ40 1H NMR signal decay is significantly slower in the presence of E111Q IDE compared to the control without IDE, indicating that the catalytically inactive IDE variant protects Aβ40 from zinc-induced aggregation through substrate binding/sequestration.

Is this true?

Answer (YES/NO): NO